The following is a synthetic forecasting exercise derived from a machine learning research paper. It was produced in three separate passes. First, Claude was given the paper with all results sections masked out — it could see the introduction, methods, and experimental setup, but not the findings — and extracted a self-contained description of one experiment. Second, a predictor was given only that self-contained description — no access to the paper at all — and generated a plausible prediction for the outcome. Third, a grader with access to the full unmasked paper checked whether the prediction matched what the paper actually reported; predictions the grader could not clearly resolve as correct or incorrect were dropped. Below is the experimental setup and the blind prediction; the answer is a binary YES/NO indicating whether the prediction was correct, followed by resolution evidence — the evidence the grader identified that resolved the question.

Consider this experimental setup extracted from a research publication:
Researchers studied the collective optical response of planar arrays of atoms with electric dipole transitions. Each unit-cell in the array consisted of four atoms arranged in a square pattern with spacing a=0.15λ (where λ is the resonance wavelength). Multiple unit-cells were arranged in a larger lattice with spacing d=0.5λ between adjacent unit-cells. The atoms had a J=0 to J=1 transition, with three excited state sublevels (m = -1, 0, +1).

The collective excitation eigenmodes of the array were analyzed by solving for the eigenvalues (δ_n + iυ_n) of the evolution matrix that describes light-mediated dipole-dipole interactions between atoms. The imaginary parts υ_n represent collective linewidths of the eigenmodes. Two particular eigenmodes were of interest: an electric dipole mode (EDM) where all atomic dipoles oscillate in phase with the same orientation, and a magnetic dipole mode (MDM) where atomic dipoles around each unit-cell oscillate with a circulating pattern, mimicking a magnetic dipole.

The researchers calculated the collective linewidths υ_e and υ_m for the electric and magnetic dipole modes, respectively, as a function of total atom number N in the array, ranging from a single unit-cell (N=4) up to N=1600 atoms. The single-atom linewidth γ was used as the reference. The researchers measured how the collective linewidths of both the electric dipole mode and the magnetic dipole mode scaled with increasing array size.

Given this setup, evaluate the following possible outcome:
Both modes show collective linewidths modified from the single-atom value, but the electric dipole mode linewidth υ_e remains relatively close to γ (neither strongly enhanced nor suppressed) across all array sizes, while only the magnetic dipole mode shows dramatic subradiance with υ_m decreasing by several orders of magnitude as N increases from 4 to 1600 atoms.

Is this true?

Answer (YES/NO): NO